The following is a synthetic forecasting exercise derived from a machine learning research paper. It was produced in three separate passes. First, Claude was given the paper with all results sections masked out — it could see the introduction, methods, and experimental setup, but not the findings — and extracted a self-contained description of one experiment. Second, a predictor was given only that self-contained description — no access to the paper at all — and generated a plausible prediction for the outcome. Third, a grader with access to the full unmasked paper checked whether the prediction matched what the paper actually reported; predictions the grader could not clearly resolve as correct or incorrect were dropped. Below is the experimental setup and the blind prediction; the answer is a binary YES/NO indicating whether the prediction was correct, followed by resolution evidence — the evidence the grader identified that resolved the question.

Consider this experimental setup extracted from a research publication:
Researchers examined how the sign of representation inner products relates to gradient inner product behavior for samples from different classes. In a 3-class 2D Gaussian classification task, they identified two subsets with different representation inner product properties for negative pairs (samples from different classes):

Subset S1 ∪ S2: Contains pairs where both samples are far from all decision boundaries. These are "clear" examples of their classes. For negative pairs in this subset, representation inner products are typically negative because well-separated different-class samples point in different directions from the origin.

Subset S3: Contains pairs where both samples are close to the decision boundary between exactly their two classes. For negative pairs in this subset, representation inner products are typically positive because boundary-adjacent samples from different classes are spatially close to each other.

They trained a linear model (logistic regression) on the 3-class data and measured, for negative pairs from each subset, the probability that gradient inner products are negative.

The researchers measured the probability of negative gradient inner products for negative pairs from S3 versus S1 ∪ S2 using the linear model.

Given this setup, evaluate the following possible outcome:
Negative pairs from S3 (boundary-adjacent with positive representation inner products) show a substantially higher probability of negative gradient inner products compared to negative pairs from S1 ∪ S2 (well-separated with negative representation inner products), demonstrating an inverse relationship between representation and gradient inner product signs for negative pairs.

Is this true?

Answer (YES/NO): NO